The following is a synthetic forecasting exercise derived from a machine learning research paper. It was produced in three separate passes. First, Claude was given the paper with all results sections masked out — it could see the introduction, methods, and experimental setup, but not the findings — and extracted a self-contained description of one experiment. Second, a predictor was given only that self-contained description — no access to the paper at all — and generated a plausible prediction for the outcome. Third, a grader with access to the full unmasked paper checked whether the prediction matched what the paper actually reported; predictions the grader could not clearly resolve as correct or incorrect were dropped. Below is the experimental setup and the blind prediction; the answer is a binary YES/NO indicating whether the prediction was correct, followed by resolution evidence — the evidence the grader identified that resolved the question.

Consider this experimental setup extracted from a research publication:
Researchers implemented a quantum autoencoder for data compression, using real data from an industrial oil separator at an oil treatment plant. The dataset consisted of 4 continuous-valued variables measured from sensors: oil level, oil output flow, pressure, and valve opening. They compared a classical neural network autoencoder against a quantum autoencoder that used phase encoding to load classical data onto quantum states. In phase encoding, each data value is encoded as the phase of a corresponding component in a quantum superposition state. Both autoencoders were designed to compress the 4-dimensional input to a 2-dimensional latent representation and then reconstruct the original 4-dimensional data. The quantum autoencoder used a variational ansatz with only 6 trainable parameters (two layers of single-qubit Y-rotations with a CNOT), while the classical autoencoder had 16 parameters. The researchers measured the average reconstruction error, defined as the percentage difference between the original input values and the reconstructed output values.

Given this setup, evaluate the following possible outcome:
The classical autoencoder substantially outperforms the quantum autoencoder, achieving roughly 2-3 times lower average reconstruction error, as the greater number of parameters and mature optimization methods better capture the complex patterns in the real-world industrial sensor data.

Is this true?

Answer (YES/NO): NO